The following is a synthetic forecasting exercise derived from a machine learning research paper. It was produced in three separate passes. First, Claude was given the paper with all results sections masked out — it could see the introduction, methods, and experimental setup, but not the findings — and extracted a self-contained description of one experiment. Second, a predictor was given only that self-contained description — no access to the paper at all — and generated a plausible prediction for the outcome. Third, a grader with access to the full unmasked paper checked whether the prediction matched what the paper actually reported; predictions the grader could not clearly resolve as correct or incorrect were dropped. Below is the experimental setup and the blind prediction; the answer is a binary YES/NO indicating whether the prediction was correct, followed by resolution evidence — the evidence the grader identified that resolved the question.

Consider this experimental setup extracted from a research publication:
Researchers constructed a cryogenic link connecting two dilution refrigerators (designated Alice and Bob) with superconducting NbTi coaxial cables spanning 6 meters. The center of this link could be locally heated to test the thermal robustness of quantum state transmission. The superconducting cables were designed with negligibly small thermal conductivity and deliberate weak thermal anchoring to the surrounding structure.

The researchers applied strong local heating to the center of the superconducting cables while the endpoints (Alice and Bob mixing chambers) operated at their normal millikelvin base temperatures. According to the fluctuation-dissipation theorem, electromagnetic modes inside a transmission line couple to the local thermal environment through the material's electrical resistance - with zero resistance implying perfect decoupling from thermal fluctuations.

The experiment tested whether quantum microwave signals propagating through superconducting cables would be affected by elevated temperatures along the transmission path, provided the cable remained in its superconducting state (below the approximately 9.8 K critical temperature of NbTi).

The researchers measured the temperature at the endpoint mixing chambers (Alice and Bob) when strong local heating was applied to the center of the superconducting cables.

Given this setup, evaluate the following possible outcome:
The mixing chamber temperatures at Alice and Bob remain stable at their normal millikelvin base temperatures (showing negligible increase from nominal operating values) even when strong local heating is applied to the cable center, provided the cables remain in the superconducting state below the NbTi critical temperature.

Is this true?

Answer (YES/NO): NO